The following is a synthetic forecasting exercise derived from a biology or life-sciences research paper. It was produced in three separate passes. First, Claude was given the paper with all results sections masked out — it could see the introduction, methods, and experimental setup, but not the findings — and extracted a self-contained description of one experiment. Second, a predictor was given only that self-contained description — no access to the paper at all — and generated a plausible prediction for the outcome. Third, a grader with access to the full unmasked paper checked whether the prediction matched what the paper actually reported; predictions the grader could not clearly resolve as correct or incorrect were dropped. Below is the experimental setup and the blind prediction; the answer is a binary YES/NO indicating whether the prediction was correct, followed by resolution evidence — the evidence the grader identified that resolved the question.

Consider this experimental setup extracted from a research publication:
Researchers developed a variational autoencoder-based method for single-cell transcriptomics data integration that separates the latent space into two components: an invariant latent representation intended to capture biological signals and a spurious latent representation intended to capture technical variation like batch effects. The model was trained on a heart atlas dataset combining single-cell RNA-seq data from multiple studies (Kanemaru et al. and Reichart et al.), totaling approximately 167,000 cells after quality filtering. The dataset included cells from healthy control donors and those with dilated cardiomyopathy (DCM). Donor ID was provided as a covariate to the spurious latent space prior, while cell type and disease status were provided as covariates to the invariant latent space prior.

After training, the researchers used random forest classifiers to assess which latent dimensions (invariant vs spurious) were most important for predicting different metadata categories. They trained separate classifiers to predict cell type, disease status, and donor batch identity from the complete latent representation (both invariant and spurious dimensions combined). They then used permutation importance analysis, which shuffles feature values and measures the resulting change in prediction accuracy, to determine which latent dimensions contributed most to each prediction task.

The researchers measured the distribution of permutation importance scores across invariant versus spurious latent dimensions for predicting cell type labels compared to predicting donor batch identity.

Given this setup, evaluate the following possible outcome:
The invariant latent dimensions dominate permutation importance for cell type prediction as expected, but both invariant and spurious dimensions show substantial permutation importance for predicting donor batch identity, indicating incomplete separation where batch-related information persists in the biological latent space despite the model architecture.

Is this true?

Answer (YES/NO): NO